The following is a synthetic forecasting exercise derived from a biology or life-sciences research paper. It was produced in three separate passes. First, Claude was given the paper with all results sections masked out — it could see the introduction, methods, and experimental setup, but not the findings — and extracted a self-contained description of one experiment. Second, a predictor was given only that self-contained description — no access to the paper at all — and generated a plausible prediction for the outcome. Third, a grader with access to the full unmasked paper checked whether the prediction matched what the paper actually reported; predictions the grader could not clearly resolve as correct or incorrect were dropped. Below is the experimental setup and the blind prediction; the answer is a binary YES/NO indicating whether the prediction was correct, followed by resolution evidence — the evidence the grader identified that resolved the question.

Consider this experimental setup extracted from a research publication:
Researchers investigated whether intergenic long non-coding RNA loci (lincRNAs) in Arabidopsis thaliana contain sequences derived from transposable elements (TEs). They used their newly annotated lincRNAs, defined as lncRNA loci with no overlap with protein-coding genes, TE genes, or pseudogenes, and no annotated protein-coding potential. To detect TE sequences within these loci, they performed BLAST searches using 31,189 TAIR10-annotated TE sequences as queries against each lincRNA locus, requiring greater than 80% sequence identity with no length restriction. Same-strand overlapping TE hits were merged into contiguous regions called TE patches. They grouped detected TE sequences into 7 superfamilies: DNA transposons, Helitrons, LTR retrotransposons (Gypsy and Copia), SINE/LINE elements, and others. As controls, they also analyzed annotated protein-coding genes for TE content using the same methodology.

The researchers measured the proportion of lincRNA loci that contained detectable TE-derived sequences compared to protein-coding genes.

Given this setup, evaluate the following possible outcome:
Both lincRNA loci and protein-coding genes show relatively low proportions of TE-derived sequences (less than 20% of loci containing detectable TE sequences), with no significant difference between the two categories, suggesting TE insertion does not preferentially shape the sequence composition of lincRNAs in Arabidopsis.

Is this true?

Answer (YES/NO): NO